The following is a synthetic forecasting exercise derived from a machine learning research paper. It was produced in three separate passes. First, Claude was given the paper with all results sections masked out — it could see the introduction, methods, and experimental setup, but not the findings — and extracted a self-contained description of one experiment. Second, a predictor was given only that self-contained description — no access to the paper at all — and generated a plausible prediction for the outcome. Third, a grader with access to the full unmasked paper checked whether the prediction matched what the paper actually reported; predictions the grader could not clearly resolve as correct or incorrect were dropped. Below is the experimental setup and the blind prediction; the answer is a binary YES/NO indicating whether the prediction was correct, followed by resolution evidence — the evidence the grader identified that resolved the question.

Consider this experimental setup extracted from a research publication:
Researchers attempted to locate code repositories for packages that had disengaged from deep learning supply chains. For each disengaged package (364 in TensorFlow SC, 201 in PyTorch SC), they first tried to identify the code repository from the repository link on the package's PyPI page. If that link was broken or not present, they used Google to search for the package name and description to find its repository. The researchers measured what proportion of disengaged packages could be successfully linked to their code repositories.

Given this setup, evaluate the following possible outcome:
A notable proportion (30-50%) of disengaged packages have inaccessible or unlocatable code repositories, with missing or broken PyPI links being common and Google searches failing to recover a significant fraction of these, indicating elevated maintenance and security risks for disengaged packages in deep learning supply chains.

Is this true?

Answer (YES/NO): NO